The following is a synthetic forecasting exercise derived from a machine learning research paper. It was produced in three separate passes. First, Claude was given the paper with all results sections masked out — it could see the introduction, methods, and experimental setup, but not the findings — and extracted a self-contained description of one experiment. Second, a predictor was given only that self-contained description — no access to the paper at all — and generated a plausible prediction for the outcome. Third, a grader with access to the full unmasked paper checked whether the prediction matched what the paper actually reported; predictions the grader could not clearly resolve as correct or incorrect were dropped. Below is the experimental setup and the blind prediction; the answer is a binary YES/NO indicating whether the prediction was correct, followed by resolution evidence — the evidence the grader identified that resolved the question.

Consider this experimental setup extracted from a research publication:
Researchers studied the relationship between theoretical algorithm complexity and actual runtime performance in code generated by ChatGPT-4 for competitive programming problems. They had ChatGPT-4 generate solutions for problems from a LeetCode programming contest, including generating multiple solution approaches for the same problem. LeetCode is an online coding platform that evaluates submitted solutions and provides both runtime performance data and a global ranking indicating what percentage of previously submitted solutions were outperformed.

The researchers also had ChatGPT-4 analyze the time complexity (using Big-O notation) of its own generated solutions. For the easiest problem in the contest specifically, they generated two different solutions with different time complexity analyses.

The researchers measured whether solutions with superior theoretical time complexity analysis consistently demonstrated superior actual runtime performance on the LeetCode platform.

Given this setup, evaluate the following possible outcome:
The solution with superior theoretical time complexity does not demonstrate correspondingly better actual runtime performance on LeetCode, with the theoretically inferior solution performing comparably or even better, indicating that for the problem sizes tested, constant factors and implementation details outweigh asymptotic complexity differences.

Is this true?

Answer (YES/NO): YES